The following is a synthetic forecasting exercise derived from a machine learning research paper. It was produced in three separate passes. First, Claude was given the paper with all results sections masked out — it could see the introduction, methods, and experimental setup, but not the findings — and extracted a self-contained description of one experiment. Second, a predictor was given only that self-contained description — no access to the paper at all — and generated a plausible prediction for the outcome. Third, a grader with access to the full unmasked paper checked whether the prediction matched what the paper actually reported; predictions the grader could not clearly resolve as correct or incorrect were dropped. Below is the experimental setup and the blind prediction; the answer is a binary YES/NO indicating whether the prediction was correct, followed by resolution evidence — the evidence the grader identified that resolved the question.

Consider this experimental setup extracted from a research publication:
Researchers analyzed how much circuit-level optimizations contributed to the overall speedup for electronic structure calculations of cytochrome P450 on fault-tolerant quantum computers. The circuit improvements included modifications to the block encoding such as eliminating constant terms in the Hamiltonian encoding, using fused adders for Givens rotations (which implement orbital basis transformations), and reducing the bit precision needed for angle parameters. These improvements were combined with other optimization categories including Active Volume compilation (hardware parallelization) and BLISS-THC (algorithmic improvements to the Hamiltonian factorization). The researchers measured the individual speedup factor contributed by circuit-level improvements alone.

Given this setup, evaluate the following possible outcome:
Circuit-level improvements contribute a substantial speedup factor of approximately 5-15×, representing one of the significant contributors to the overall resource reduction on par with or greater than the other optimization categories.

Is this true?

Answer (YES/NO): NO